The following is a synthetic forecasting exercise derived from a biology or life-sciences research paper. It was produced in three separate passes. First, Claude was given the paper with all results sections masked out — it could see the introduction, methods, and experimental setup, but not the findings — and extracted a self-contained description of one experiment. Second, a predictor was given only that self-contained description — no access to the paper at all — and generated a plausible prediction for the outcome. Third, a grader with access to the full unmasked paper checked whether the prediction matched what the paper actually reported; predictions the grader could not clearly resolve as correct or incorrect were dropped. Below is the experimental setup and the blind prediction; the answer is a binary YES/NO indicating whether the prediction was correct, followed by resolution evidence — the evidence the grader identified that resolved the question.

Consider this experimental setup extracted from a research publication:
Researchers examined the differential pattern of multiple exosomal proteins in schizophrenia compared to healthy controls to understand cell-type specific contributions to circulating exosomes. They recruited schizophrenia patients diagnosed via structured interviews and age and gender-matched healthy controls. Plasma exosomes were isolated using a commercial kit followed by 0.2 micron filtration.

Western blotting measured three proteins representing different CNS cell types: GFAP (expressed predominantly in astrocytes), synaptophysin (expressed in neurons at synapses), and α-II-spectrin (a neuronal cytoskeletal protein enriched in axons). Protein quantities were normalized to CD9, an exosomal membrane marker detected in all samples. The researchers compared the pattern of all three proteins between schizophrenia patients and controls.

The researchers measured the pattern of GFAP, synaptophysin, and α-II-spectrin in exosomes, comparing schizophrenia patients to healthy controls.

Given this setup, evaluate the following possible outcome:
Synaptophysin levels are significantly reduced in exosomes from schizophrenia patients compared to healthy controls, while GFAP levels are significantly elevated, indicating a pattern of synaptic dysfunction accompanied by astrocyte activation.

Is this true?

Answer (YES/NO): NO